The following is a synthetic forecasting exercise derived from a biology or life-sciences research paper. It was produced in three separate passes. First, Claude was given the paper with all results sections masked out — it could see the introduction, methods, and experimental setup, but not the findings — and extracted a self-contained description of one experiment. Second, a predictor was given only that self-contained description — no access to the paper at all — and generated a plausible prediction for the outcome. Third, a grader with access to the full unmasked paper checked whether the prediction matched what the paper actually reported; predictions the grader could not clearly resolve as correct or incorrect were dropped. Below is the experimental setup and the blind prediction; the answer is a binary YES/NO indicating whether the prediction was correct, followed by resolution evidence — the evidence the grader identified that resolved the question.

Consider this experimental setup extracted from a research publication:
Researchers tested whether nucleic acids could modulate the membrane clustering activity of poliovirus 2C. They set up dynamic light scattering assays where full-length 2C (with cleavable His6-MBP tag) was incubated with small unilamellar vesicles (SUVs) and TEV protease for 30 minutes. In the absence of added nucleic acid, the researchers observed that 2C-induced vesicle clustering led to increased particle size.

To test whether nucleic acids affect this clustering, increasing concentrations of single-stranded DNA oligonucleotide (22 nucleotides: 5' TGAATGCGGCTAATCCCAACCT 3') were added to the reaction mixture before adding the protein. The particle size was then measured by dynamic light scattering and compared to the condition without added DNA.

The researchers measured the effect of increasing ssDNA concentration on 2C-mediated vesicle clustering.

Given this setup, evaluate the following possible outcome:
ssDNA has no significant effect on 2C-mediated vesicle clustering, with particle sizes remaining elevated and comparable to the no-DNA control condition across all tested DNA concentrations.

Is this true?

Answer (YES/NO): NO